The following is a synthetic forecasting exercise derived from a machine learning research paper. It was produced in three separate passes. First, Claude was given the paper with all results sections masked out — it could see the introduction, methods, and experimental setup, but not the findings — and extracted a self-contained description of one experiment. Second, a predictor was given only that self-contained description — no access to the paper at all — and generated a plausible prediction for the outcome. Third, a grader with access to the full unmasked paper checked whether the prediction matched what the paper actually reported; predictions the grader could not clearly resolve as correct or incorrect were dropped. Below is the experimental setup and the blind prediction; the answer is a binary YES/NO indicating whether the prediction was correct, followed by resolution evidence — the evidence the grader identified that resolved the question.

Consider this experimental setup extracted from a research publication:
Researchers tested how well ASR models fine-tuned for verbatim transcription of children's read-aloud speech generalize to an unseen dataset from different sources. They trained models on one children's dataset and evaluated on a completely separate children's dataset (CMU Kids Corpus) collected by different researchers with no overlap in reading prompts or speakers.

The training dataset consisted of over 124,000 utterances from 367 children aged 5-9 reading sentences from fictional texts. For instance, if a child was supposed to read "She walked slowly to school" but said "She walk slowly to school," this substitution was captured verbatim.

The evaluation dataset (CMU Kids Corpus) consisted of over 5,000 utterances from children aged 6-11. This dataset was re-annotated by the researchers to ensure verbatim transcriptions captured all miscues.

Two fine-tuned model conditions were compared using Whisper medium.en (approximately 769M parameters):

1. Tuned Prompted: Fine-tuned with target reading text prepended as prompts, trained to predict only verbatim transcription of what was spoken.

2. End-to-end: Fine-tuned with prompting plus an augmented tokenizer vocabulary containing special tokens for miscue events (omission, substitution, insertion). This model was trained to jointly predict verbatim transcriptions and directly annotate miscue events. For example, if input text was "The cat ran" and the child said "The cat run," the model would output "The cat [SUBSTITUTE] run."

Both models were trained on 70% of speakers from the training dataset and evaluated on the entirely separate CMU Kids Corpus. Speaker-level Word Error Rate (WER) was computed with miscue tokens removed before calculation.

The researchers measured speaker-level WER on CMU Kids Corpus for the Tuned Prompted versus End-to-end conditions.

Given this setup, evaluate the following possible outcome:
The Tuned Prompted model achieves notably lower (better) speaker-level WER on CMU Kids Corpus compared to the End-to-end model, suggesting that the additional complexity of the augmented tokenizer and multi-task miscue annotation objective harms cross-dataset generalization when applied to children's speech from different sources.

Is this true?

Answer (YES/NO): NO